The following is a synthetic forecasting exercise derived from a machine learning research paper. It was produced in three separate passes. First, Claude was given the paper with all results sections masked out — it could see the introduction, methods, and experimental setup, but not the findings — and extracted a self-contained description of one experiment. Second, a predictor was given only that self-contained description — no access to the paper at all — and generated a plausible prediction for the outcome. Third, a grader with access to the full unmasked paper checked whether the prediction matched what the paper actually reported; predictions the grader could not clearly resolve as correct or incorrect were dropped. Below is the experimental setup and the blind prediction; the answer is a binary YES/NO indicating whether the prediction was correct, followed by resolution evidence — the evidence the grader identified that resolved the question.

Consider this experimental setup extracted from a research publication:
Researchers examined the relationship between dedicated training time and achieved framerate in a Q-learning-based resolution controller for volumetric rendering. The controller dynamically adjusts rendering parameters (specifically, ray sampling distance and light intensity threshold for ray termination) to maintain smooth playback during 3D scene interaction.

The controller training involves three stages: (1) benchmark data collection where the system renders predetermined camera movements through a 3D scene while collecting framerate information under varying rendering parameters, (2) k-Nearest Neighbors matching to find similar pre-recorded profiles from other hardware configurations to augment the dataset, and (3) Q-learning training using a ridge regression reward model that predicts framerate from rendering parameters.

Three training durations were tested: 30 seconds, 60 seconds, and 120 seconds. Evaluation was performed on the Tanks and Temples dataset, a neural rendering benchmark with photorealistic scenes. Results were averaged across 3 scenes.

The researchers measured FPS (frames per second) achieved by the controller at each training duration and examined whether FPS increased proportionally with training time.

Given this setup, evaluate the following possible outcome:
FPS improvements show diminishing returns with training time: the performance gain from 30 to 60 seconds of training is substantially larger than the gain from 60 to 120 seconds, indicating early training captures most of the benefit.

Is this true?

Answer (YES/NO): NO